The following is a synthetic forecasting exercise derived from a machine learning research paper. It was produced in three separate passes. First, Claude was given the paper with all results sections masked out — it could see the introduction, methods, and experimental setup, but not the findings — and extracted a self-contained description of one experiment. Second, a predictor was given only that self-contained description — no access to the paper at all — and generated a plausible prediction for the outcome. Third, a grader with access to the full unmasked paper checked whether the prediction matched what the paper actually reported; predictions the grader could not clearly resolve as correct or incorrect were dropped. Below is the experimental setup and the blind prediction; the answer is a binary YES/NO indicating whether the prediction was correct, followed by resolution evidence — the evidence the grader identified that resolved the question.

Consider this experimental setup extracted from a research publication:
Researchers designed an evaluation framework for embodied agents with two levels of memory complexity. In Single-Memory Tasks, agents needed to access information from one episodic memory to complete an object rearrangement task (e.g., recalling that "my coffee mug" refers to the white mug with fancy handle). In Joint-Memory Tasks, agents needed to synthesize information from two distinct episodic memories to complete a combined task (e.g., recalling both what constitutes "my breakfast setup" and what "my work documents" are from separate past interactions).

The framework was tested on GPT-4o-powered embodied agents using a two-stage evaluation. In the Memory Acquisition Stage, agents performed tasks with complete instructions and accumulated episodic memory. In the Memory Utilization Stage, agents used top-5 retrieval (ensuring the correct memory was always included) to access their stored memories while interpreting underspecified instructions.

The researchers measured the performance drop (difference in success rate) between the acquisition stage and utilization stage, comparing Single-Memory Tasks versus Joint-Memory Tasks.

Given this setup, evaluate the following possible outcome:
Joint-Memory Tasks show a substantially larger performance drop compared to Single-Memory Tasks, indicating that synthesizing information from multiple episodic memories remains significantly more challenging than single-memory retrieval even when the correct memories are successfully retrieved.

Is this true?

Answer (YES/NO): YES